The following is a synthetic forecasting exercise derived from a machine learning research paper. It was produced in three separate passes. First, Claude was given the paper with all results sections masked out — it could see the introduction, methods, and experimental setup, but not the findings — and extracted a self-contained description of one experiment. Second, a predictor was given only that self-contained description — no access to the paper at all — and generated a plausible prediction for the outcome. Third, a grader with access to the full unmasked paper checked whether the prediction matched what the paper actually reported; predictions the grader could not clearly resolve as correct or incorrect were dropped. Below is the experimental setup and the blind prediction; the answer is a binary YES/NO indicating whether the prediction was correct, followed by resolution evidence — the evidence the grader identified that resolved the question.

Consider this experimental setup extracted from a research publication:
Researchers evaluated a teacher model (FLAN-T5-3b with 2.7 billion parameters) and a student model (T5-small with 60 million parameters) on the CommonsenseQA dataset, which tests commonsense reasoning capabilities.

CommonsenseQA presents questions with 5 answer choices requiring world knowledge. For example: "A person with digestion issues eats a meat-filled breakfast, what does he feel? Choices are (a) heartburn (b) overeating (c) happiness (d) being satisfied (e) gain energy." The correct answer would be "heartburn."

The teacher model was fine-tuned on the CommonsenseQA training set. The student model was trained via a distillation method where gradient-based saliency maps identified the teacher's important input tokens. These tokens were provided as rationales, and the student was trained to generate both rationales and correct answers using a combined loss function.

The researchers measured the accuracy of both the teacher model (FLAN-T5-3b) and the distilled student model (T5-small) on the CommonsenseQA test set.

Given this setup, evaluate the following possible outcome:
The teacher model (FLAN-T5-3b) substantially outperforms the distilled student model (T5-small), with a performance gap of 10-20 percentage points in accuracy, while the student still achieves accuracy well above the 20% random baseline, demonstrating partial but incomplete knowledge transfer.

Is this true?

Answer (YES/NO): NO